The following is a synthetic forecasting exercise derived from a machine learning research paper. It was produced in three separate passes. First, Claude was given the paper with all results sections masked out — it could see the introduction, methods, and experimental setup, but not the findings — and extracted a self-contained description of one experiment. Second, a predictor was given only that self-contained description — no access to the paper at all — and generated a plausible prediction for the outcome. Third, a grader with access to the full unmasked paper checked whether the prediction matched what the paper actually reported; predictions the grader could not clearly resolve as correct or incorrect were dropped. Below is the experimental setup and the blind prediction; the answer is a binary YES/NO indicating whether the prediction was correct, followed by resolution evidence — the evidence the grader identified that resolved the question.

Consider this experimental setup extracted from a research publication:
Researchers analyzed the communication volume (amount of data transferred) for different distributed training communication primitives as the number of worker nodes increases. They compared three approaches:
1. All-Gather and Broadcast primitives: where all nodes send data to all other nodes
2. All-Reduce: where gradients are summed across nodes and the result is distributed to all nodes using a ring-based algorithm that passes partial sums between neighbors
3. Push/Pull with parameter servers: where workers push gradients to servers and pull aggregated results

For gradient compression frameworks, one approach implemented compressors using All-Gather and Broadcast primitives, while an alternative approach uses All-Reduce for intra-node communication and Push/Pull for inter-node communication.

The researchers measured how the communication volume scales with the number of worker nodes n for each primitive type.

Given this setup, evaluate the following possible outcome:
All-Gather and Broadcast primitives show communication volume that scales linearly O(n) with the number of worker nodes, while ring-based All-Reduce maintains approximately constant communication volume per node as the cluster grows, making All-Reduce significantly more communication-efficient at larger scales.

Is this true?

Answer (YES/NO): YES